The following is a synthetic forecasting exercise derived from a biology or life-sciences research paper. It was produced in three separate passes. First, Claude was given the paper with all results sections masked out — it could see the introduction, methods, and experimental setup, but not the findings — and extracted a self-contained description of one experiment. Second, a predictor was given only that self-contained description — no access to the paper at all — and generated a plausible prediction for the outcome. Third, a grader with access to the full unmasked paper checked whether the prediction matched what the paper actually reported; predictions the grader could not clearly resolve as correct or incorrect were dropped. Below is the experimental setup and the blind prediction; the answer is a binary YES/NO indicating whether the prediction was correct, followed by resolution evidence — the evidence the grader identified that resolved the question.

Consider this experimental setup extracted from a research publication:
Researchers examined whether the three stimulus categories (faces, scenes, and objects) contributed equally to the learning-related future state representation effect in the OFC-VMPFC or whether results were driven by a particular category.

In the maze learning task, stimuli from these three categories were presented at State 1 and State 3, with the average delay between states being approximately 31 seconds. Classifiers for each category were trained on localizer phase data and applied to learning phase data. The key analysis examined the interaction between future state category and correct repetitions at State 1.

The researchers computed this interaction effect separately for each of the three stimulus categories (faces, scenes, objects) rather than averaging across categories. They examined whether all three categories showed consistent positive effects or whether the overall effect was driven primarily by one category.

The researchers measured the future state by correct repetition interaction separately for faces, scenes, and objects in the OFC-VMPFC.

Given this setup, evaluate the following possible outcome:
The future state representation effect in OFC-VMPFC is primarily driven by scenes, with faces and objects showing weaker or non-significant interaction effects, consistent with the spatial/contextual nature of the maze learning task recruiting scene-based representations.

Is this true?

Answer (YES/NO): NO